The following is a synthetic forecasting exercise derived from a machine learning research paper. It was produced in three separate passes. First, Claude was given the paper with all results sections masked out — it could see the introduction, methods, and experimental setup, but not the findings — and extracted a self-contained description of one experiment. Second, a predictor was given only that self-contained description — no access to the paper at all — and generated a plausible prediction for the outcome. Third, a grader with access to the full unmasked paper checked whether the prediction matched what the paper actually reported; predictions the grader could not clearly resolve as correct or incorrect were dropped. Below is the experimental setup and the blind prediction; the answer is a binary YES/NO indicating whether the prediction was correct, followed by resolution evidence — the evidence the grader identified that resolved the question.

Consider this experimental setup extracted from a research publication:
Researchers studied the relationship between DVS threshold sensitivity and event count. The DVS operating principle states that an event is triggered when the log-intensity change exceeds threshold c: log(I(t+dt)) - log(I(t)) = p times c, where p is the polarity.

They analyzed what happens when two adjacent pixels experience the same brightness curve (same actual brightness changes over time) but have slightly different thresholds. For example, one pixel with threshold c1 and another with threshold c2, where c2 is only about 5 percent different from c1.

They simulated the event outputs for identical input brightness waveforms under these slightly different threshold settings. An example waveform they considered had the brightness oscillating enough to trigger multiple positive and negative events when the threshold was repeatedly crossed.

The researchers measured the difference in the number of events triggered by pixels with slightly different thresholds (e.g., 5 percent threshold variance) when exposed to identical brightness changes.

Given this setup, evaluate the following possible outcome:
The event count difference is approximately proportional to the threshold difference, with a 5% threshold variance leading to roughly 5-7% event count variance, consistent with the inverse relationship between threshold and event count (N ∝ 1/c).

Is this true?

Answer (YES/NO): NO